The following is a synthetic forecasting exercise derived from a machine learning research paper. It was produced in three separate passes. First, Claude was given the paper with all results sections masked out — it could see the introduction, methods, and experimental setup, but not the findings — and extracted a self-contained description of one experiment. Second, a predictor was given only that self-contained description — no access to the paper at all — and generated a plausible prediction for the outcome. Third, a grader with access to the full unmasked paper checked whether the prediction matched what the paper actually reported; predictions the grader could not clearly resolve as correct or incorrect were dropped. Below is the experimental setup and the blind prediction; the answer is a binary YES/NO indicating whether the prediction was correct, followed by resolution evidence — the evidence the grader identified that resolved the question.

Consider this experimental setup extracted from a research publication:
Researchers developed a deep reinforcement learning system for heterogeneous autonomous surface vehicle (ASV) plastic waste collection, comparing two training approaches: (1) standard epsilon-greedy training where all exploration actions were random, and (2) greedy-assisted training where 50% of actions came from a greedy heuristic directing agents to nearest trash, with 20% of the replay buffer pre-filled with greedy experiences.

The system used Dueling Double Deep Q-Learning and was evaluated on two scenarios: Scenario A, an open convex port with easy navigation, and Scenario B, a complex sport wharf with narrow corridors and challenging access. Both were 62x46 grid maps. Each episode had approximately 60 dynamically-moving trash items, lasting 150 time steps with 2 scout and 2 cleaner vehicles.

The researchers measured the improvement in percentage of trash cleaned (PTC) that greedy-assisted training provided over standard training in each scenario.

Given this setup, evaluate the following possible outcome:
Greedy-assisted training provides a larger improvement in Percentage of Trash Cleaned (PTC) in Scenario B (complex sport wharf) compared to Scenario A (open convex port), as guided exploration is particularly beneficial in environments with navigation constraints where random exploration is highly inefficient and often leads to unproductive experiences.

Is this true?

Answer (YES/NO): YES